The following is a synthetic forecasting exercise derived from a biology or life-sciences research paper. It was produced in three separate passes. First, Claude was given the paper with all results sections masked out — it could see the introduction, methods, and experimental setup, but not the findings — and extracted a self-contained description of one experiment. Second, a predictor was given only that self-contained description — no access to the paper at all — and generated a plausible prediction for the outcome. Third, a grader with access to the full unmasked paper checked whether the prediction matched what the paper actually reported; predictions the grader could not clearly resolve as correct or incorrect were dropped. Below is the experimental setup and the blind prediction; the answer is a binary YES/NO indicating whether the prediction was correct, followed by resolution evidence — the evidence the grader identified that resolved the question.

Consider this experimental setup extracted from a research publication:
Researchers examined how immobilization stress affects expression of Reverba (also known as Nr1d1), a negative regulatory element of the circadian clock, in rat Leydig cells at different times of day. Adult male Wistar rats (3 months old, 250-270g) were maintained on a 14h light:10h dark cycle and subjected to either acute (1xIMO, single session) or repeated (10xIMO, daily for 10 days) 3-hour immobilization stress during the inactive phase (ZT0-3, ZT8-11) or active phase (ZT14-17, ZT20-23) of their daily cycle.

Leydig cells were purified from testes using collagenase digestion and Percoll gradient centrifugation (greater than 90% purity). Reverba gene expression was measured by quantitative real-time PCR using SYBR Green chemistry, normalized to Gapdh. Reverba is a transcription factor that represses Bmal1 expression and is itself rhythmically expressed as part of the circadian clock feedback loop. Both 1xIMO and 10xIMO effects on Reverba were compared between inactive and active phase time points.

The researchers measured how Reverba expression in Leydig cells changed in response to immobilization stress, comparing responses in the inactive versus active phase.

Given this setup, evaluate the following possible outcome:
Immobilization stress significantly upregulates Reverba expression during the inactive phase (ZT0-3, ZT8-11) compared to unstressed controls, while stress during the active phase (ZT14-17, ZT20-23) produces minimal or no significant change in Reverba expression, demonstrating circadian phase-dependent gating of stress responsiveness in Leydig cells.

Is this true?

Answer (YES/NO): NO